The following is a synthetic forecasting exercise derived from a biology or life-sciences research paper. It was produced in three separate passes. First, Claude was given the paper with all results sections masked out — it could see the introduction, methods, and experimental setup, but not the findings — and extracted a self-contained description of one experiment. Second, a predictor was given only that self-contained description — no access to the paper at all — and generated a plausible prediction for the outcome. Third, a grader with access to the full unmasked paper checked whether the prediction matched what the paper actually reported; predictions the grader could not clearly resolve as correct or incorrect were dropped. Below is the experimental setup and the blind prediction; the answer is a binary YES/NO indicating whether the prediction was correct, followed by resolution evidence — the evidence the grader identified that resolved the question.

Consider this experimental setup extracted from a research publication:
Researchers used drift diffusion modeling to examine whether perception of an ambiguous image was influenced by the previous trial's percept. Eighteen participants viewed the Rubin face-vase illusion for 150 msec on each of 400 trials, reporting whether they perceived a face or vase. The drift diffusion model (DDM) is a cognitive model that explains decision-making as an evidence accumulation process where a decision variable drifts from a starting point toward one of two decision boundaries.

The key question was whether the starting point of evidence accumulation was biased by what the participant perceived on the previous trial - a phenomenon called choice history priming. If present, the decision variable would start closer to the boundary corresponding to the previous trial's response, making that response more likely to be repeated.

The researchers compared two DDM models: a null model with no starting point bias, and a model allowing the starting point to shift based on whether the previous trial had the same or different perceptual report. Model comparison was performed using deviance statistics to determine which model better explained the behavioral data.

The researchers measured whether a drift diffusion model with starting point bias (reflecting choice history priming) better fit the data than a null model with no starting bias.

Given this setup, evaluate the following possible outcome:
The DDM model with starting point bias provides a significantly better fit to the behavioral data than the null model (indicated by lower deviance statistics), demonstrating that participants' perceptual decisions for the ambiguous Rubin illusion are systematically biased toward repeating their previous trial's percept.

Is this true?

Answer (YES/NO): YES